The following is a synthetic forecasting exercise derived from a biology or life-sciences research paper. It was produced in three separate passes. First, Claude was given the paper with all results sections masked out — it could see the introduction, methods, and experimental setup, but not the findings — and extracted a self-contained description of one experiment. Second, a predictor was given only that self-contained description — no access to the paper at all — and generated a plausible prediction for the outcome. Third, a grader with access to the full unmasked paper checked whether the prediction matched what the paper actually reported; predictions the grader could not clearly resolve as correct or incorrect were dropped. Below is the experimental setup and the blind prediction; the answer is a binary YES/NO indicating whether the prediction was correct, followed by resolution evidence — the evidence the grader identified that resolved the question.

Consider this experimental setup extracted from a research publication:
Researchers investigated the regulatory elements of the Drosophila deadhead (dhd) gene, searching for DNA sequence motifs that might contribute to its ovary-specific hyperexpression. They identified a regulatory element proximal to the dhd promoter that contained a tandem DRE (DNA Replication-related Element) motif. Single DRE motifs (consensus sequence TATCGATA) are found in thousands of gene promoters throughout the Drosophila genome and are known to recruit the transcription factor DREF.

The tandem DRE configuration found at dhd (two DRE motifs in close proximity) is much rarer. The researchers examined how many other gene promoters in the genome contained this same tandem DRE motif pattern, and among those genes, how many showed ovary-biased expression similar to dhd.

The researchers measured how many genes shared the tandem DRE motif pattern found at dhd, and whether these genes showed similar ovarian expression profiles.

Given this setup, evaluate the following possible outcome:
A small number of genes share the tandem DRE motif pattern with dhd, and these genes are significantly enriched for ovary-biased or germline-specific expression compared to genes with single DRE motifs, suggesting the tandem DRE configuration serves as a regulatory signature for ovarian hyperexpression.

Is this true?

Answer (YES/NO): NO